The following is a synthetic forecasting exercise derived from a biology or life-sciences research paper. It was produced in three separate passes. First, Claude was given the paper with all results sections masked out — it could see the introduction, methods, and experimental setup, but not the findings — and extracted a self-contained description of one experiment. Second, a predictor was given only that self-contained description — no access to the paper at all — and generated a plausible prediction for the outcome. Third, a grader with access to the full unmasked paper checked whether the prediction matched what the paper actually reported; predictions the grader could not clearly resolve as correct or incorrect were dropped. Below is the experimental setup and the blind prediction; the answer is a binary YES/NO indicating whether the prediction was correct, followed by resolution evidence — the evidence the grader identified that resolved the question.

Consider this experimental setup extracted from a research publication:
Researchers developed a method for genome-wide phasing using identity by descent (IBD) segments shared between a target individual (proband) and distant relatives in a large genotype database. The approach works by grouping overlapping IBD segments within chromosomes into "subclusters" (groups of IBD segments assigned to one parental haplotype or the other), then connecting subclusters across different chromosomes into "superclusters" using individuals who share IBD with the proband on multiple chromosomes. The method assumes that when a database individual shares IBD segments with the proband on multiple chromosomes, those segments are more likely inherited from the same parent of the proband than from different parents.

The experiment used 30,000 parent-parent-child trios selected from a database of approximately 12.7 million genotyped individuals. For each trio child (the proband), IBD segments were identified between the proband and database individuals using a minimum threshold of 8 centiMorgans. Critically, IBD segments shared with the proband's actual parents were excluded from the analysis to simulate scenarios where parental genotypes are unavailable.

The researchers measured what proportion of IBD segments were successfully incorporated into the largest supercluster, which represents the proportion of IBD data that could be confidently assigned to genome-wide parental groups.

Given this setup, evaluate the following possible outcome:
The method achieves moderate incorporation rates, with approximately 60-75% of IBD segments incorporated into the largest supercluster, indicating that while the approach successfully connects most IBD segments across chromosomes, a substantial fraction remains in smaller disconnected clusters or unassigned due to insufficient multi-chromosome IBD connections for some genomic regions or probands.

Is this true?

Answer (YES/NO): NO